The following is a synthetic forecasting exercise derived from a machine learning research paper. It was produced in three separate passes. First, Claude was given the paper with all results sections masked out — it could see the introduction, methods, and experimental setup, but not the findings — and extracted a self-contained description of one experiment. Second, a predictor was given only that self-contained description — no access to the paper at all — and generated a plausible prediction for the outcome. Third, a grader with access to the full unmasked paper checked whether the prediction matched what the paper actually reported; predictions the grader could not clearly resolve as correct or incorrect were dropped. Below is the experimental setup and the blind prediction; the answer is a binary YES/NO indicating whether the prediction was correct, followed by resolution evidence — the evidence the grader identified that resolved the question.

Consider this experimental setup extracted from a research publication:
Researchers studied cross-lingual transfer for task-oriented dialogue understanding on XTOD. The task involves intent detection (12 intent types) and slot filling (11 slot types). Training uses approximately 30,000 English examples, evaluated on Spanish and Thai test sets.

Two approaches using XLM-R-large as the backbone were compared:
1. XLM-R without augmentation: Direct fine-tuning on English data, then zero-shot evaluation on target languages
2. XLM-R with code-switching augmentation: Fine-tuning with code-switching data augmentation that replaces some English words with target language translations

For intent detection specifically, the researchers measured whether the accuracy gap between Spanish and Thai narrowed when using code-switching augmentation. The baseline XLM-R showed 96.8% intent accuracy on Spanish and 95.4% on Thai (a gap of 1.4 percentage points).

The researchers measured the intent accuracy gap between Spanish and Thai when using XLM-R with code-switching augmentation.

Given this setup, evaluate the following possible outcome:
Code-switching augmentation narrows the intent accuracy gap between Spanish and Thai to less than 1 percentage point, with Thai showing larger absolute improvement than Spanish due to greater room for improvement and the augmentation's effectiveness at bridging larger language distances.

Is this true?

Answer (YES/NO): NO